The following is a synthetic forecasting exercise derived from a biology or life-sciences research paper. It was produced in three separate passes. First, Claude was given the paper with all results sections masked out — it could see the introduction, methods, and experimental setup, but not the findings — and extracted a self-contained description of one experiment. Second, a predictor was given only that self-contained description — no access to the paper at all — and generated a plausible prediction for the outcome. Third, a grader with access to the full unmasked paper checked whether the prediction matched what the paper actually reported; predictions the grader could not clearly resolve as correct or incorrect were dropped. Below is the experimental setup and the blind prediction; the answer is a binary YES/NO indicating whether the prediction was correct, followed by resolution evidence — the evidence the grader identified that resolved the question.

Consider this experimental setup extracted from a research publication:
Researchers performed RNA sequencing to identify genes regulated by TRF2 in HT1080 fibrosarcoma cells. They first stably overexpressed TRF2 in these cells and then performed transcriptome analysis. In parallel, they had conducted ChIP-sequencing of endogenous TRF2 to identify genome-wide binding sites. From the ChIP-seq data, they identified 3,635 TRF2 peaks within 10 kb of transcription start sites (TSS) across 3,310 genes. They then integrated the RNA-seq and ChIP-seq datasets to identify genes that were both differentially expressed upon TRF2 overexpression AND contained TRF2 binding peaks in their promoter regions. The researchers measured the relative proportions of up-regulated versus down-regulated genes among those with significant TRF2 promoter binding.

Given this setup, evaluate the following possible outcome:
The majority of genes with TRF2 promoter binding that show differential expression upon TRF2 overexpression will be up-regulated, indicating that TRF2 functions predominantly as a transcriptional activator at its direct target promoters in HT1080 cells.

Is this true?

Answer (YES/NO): NO